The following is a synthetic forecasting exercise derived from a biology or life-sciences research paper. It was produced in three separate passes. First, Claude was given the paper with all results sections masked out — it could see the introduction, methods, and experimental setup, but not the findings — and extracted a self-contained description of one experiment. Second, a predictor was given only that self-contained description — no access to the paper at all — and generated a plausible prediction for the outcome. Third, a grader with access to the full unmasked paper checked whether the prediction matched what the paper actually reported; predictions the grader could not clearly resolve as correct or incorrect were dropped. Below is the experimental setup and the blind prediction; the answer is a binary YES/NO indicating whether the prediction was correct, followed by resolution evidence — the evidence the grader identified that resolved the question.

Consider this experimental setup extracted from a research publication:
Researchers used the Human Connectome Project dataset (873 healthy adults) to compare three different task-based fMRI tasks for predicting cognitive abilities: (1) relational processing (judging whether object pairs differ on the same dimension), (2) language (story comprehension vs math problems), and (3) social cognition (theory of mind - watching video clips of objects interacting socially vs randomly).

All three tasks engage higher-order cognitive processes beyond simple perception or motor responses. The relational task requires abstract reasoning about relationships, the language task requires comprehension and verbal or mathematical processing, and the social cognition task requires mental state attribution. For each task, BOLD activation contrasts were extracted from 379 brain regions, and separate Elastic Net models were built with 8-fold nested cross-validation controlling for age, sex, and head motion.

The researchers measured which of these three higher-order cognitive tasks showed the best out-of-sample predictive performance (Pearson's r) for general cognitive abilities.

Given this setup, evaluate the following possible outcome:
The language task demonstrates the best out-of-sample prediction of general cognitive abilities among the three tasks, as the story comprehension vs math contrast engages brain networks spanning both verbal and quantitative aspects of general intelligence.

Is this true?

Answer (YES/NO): YES